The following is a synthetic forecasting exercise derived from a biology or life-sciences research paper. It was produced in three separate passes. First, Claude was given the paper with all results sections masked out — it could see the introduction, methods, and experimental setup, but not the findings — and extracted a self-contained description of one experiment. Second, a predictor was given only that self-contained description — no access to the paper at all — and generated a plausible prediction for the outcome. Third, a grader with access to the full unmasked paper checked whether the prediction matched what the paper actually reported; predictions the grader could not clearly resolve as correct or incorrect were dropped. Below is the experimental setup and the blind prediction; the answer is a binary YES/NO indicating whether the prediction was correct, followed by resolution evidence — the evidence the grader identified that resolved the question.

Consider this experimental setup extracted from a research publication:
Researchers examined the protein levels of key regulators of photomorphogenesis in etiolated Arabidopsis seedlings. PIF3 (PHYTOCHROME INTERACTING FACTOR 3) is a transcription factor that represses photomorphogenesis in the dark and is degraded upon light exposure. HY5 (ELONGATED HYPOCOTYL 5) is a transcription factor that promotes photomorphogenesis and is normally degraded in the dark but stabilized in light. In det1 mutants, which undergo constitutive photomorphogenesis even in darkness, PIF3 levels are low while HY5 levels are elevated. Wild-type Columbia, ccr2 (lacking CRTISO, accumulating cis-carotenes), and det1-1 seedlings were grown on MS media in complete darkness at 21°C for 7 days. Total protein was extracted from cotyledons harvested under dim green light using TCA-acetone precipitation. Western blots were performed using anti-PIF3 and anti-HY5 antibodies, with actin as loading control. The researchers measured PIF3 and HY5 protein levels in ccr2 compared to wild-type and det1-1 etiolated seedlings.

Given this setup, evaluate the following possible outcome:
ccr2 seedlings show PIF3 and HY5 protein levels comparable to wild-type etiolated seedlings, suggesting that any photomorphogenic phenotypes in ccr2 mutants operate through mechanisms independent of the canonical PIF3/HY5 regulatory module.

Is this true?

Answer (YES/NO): NO